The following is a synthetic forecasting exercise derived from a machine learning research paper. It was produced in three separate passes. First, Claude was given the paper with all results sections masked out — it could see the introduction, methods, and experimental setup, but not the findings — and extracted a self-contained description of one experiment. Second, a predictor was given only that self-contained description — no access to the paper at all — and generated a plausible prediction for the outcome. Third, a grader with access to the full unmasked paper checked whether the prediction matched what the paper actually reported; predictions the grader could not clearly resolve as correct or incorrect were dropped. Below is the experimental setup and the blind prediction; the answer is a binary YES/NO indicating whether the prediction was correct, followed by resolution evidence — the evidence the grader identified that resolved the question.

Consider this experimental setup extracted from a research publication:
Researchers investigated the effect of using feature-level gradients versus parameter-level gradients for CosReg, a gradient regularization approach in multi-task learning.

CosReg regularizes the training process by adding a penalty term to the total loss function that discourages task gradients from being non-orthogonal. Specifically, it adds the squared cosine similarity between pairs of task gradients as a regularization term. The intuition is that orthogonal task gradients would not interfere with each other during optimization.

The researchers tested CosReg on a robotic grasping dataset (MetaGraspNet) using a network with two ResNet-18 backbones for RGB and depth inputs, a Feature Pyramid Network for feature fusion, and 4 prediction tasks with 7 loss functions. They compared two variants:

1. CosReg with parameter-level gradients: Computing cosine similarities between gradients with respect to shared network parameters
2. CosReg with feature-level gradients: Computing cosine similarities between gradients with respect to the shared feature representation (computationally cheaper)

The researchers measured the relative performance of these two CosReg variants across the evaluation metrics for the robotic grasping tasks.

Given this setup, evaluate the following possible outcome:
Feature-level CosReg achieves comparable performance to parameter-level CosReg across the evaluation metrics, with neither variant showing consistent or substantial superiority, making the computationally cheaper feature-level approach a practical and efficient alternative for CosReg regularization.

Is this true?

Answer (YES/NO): YES